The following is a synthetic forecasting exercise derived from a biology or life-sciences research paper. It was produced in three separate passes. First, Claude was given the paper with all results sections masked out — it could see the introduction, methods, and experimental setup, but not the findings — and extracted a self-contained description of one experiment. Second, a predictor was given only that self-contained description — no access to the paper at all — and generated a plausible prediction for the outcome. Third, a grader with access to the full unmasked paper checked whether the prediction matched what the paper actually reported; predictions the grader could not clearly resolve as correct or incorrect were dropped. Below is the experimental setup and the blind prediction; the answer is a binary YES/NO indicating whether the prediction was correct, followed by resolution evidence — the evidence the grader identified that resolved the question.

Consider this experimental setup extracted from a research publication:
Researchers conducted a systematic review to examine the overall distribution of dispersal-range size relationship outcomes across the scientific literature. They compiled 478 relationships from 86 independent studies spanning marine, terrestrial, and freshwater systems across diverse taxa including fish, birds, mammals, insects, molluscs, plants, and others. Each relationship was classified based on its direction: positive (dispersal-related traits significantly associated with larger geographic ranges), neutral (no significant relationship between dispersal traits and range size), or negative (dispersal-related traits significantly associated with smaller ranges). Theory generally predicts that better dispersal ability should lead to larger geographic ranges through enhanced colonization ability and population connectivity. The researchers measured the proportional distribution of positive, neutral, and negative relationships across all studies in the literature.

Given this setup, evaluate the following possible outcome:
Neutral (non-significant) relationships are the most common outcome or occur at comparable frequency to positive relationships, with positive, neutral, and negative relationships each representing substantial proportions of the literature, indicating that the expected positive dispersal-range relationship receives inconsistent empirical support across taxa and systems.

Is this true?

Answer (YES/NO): NO